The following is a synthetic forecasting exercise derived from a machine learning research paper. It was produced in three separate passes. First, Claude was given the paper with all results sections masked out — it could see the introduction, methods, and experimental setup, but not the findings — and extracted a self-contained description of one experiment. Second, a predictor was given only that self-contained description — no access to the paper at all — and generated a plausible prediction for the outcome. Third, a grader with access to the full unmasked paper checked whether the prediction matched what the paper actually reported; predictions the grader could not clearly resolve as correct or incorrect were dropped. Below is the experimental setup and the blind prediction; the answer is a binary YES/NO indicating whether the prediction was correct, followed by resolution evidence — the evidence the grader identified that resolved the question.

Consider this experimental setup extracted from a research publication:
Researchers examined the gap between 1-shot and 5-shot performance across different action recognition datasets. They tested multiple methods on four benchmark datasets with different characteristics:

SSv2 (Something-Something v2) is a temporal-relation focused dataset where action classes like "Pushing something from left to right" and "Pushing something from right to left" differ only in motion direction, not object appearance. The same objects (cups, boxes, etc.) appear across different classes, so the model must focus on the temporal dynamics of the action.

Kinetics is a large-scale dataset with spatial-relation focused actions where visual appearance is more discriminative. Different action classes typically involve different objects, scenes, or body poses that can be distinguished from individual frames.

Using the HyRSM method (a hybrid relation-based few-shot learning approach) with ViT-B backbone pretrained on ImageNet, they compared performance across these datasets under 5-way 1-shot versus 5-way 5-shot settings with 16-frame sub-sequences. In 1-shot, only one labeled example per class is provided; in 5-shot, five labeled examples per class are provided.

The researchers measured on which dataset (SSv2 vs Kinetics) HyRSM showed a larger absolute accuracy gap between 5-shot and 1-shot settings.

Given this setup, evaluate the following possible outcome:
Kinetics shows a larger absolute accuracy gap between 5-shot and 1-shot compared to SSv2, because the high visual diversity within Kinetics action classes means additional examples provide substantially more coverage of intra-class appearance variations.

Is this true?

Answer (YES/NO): YES